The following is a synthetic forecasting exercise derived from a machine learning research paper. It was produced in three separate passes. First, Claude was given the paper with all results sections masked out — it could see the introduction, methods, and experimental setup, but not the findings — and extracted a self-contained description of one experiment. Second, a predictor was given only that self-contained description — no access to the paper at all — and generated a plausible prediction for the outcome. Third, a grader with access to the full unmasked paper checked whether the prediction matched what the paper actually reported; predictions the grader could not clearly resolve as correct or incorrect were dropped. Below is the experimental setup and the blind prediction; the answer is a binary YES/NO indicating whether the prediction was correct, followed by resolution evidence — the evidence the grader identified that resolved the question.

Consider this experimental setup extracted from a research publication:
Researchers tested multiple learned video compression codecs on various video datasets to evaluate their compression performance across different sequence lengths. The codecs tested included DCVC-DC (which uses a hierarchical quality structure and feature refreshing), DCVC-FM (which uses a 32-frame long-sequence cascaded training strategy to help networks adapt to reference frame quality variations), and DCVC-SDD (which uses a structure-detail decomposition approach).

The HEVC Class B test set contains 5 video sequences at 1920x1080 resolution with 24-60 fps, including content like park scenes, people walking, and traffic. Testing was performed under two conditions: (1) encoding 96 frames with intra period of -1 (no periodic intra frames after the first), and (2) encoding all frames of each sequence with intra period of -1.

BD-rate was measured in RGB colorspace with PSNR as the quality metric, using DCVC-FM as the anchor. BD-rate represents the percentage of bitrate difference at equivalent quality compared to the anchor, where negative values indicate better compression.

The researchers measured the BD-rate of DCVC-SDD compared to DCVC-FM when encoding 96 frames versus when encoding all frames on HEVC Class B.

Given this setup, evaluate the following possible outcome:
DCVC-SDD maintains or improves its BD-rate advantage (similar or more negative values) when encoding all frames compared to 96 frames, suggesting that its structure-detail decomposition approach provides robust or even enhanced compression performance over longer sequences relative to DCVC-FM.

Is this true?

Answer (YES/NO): NO